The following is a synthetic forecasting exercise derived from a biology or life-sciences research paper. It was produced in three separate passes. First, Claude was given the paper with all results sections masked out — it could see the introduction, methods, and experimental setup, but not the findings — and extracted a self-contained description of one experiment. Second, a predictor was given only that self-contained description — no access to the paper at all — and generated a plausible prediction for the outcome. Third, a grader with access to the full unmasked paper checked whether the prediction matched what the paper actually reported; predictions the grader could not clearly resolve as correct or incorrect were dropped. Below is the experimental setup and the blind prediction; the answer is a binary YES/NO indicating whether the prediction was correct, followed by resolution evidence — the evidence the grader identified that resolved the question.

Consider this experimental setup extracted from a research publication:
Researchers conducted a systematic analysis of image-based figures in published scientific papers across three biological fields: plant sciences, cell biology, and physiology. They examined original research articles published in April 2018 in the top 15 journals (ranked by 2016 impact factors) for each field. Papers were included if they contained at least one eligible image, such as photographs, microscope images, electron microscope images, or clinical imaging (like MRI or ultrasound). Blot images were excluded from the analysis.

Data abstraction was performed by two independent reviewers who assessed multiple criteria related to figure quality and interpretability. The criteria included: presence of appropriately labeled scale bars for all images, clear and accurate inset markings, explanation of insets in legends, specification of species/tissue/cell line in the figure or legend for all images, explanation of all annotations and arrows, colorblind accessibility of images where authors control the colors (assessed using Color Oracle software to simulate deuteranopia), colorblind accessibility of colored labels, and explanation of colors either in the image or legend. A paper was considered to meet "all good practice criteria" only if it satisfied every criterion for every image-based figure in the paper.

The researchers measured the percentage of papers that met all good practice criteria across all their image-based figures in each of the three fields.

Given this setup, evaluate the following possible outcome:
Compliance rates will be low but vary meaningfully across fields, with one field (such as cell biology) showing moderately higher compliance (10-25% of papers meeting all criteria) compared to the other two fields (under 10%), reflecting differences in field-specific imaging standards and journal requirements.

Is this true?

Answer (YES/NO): NO